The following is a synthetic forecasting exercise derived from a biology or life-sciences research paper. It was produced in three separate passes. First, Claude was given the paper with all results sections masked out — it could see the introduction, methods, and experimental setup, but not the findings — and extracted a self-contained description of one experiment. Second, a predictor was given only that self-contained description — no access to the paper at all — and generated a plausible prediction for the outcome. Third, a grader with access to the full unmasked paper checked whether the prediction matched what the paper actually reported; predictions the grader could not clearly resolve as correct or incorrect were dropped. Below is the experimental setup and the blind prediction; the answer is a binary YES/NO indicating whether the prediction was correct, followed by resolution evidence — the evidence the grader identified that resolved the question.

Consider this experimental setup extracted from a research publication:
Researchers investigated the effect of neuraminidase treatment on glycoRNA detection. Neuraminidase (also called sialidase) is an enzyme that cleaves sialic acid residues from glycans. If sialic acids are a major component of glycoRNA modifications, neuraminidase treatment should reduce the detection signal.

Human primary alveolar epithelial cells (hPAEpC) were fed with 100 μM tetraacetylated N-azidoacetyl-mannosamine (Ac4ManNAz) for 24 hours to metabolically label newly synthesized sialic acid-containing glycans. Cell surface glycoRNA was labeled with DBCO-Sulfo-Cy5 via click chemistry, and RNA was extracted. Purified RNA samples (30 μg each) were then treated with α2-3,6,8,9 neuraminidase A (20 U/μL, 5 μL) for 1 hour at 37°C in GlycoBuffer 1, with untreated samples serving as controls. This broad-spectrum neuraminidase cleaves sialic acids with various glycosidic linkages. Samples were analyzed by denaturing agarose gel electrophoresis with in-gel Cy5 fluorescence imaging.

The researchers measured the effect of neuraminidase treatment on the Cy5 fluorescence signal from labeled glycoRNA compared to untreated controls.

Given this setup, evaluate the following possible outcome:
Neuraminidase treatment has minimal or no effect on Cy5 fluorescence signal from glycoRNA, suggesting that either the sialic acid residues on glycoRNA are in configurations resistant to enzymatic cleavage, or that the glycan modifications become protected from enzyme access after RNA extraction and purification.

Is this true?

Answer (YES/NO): NO